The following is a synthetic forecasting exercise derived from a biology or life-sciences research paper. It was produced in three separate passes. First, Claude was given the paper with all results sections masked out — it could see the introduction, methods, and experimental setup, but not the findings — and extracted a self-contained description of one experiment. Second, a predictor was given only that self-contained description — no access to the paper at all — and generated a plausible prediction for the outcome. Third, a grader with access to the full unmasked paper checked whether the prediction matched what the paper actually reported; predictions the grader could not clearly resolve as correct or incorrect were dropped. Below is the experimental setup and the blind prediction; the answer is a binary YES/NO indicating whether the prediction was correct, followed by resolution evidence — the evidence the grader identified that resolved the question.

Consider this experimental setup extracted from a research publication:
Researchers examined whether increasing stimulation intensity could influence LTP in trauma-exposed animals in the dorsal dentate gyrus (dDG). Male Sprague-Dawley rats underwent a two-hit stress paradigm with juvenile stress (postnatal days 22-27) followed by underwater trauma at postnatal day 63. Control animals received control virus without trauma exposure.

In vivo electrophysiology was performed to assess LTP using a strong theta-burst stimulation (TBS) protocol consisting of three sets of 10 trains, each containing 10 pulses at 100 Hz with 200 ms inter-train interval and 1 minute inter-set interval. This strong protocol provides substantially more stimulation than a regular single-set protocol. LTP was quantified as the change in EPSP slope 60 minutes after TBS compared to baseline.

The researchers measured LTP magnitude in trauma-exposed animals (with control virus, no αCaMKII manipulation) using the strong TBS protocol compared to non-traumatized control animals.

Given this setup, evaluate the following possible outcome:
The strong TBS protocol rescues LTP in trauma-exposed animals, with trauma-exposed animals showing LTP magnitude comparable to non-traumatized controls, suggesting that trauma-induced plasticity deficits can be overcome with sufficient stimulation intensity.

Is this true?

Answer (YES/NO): NO